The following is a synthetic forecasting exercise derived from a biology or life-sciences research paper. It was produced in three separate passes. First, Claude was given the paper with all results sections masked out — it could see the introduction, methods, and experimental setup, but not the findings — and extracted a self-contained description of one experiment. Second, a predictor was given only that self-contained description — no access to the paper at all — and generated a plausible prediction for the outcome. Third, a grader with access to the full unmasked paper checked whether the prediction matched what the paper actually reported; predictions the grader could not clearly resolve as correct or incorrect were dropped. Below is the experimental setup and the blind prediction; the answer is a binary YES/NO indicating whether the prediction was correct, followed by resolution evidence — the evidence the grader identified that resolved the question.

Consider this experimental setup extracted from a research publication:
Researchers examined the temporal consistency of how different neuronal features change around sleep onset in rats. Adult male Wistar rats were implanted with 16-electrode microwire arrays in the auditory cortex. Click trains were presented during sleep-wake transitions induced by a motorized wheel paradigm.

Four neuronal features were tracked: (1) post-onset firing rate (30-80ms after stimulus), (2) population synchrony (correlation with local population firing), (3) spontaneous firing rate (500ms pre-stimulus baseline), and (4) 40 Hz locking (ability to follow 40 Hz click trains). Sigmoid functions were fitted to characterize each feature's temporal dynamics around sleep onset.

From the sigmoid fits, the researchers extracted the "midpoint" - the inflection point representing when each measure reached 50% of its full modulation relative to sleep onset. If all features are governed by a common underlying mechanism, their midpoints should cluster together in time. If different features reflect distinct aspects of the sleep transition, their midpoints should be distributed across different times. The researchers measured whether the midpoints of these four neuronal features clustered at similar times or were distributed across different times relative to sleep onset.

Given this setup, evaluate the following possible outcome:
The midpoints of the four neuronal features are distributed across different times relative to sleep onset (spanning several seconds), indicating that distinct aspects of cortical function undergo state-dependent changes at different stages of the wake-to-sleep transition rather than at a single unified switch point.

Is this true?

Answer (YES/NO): YES